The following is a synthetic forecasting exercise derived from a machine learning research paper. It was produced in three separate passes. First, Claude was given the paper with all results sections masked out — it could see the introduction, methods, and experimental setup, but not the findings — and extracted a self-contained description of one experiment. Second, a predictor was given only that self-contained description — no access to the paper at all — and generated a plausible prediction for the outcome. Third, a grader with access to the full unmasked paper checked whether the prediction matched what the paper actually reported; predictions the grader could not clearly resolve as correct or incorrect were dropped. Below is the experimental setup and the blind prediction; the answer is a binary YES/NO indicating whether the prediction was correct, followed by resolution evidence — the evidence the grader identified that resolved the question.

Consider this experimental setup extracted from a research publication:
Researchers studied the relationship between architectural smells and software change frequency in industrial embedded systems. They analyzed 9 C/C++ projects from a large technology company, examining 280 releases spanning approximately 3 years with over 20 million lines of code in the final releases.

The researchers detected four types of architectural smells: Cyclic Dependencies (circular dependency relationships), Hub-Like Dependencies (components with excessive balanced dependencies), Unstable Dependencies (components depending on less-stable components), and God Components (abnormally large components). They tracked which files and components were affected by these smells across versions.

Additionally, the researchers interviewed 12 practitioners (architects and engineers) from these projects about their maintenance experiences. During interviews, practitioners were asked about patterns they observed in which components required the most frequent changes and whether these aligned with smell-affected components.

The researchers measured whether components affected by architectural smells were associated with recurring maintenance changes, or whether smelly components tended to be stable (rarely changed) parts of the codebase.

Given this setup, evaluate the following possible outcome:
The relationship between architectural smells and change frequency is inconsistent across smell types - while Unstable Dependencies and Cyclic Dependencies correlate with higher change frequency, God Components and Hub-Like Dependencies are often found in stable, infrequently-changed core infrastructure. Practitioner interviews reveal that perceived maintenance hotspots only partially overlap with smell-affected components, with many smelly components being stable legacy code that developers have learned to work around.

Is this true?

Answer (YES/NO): NO